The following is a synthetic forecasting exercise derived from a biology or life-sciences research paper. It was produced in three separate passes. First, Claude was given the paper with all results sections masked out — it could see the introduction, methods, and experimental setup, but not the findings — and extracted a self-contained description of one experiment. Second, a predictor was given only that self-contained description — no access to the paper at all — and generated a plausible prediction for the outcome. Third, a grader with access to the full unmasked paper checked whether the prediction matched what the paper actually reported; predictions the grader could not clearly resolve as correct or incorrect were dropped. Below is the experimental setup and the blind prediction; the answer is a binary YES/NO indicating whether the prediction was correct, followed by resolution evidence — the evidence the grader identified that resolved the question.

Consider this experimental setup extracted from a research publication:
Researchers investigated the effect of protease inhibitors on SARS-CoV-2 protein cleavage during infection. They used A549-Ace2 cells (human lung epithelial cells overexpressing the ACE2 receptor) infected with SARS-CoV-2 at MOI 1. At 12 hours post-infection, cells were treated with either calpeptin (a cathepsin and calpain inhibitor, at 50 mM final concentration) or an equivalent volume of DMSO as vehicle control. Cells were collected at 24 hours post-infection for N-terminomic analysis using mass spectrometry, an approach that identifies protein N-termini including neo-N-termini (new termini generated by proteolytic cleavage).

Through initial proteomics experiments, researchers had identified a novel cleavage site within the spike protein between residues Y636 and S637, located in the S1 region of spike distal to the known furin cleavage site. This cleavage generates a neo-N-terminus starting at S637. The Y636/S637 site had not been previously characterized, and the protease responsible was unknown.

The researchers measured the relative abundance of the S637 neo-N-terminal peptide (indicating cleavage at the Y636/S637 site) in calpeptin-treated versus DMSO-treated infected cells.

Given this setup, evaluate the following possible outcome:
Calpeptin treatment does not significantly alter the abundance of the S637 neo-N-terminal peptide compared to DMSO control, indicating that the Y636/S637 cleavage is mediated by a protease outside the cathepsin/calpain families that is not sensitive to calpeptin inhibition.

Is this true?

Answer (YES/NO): NO